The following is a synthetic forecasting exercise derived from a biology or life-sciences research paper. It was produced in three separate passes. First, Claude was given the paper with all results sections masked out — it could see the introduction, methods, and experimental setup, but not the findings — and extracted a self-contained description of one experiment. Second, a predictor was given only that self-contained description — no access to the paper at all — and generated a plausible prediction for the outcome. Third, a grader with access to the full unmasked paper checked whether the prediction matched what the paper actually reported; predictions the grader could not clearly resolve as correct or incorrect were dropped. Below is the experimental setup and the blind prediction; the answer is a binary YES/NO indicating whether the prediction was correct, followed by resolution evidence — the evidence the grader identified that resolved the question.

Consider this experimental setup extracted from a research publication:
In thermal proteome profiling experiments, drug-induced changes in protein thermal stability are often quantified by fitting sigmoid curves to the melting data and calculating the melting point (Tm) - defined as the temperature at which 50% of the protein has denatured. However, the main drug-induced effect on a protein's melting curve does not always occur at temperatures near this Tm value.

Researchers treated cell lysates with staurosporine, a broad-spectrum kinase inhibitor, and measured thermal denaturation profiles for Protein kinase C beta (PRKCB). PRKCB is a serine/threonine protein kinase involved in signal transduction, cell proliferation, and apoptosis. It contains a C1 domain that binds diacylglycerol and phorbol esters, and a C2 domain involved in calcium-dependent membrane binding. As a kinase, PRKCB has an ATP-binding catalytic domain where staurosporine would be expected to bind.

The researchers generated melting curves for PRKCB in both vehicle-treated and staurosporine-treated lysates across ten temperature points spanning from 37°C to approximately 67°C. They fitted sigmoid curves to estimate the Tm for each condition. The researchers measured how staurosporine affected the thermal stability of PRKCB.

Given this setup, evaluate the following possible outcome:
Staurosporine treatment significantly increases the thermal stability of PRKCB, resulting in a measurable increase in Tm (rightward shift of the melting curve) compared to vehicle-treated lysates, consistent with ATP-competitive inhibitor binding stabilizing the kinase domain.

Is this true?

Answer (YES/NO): NO